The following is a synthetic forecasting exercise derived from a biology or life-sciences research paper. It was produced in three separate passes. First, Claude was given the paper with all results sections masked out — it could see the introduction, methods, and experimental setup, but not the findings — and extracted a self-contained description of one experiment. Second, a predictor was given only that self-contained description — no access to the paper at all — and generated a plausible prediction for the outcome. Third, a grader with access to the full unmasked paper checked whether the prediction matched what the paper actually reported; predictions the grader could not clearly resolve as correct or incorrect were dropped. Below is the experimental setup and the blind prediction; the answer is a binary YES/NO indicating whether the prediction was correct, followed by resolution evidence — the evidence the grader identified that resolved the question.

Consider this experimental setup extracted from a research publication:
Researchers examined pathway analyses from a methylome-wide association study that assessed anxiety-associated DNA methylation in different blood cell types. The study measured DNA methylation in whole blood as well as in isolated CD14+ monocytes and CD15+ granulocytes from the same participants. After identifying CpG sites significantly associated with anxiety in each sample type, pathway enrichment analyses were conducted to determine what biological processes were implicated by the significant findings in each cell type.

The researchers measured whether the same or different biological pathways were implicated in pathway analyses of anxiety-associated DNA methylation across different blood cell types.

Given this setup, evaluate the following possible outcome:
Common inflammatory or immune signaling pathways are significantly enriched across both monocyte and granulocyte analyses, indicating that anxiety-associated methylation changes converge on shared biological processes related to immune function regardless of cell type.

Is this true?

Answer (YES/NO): NO